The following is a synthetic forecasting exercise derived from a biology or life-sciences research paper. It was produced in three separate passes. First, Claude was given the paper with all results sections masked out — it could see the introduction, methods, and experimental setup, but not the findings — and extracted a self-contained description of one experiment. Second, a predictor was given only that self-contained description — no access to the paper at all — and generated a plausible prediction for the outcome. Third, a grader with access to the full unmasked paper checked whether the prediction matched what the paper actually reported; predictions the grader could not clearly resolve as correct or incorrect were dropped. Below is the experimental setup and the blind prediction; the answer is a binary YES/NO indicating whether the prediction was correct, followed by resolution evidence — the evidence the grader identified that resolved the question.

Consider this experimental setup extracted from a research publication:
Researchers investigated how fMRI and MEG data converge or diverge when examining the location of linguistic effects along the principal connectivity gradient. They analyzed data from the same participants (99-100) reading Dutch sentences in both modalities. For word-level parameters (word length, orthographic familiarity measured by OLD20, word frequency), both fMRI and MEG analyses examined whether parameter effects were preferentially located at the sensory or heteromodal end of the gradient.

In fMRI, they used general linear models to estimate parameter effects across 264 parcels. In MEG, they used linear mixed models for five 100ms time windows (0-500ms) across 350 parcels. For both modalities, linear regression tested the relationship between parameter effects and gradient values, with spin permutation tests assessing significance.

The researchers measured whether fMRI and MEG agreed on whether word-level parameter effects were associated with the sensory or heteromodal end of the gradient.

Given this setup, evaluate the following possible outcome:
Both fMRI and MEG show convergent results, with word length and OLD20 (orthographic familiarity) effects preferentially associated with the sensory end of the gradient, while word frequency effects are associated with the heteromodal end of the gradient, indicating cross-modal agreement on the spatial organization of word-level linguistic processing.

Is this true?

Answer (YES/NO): NO